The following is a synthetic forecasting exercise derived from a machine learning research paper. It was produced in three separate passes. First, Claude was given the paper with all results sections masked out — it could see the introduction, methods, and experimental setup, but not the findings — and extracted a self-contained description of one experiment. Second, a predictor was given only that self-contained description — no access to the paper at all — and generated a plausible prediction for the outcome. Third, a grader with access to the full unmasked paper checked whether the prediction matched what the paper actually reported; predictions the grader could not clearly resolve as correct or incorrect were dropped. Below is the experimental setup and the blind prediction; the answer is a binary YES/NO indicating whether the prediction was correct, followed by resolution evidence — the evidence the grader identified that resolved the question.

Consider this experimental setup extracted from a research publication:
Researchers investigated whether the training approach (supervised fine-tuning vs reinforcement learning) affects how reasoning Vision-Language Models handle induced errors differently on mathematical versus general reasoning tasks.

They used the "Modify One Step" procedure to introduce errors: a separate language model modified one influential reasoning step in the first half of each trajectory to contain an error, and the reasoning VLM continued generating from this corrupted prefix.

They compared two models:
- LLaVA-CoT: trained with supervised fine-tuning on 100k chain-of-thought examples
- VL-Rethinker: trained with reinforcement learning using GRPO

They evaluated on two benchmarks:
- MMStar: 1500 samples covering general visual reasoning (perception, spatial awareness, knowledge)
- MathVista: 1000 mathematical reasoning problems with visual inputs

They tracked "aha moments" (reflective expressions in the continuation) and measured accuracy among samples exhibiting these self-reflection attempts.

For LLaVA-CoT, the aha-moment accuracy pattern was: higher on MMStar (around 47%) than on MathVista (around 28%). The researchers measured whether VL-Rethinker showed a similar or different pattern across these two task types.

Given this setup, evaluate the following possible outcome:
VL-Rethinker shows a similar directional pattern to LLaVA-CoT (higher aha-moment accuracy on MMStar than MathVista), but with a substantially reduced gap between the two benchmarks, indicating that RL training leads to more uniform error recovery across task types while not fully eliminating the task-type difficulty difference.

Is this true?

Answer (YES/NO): NO